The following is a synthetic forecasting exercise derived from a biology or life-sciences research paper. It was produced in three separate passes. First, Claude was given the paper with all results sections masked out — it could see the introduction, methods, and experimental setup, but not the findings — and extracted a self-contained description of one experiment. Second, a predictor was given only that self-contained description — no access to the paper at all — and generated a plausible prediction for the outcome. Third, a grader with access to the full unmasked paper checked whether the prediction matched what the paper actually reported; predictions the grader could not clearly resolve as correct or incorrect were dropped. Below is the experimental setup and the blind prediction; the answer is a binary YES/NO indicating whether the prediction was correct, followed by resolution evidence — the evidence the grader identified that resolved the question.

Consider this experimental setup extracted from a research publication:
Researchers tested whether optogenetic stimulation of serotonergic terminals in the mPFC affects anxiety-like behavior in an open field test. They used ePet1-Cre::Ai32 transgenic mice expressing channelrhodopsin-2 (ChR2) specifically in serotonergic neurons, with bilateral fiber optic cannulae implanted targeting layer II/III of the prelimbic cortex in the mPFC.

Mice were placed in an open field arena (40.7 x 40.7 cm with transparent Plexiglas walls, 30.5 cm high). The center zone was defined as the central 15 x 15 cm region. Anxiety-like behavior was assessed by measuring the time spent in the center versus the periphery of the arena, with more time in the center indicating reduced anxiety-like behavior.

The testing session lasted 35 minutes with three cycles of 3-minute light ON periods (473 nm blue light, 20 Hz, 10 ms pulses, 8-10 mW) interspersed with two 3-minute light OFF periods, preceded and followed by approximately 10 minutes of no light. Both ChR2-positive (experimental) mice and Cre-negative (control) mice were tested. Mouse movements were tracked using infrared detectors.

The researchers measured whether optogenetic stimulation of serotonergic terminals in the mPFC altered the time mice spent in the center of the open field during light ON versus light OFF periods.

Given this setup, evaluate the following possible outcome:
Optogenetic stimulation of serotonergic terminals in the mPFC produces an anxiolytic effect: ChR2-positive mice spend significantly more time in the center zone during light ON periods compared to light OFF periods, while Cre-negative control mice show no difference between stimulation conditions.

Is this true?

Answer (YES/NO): NO